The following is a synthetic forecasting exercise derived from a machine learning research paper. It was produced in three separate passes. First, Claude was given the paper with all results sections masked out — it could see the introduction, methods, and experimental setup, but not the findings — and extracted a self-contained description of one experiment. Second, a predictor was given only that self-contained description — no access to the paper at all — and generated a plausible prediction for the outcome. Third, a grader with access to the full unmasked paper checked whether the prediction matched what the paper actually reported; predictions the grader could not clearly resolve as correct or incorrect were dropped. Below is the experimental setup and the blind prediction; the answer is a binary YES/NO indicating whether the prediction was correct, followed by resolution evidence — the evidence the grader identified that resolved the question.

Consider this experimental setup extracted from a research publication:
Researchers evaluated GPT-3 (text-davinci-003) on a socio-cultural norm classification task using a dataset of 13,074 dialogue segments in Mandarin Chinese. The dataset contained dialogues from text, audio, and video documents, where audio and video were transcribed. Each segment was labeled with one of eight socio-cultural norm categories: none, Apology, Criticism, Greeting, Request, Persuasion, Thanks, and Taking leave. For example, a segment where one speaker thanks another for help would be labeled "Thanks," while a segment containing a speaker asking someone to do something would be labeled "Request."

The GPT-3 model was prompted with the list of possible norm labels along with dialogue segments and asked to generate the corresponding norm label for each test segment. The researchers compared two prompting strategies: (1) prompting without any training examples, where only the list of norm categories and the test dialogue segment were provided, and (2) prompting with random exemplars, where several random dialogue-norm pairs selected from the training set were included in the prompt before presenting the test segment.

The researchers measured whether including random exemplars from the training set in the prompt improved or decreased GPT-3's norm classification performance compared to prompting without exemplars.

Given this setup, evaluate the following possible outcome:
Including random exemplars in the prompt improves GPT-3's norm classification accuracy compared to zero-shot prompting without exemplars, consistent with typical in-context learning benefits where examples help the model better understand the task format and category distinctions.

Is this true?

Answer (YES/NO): NO